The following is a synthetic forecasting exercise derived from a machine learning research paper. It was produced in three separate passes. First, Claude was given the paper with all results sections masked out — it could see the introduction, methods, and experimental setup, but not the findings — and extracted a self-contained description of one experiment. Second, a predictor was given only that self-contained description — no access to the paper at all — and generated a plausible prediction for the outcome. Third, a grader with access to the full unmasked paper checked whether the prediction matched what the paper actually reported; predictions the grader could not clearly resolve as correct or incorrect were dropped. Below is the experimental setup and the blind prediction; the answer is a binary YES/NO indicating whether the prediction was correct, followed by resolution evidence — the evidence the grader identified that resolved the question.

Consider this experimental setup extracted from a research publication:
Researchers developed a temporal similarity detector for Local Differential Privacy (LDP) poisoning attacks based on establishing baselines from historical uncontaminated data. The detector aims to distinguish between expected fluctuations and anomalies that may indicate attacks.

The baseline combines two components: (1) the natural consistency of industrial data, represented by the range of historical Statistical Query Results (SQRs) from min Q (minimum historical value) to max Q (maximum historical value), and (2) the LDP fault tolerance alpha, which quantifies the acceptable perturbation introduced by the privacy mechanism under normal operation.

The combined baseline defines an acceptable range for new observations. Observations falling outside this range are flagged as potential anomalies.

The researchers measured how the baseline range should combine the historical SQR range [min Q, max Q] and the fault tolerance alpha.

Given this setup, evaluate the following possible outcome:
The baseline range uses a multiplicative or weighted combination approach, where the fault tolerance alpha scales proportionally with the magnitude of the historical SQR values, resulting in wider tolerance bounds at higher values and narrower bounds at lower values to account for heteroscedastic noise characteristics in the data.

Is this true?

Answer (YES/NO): NO